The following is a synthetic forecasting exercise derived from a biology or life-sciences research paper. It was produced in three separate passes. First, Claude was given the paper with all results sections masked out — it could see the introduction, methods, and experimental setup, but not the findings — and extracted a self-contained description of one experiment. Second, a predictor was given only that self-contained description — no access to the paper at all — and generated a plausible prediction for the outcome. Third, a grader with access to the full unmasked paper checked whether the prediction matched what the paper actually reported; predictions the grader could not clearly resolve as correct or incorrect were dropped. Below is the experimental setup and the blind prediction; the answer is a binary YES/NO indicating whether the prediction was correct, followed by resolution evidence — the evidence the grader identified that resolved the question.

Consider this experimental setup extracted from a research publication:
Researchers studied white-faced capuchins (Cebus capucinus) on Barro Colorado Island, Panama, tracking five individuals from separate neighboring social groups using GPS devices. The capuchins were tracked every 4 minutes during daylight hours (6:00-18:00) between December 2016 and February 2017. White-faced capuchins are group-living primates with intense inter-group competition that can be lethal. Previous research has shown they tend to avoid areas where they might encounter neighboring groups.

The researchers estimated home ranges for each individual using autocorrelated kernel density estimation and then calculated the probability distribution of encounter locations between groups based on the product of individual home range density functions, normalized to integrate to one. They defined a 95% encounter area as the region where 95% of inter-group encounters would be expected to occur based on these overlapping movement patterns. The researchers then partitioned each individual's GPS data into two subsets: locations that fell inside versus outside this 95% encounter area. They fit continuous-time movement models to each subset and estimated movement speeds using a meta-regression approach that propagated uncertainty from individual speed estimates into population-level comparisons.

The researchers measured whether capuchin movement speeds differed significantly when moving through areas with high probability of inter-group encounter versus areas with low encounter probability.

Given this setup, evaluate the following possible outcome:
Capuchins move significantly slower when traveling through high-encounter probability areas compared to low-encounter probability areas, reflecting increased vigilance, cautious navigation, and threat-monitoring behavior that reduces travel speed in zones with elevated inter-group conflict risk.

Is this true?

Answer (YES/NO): YES